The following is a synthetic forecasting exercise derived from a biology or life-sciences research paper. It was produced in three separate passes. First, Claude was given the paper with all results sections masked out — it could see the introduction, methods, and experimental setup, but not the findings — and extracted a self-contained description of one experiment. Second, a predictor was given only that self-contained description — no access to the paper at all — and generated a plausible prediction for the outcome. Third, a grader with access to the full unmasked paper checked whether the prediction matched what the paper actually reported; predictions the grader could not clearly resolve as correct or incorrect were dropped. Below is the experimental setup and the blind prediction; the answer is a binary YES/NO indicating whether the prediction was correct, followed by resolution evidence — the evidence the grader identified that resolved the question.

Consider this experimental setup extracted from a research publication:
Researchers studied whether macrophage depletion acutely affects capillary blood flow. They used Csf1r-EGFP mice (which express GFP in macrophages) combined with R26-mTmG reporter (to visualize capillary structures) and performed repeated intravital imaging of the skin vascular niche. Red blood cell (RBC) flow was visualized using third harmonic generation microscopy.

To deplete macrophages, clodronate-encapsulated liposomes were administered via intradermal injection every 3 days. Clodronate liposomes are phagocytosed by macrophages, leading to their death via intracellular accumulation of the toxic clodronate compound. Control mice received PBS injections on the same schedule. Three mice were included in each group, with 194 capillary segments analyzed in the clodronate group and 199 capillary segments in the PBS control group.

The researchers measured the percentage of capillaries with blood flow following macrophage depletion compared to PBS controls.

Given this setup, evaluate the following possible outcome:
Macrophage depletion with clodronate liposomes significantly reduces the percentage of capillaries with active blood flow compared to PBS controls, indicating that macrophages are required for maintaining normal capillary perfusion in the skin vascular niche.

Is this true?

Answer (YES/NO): YES